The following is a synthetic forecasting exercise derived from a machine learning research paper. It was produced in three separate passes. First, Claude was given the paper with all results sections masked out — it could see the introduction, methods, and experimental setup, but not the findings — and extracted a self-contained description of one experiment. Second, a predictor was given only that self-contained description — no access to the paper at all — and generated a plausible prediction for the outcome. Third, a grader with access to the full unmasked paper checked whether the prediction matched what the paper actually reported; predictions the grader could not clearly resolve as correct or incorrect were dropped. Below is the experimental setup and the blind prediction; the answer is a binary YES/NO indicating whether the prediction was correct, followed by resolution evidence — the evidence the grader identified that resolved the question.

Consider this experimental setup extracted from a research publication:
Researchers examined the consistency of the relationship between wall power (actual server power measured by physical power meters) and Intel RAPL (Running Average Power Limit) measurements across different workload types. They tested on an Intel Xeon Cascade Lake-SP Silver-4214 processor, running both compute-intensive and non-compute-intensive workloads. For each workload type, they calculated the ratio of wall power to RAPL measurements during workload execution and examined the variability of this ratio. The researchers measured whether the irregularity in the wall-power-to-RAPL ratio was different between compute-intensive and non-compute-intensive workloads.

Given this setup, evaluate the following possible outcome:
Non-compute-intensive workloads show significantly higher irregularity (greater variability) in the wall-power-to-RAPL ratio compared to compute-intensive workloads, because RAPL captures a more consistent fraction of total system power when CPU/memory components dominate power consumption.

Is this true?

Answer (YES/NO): YES